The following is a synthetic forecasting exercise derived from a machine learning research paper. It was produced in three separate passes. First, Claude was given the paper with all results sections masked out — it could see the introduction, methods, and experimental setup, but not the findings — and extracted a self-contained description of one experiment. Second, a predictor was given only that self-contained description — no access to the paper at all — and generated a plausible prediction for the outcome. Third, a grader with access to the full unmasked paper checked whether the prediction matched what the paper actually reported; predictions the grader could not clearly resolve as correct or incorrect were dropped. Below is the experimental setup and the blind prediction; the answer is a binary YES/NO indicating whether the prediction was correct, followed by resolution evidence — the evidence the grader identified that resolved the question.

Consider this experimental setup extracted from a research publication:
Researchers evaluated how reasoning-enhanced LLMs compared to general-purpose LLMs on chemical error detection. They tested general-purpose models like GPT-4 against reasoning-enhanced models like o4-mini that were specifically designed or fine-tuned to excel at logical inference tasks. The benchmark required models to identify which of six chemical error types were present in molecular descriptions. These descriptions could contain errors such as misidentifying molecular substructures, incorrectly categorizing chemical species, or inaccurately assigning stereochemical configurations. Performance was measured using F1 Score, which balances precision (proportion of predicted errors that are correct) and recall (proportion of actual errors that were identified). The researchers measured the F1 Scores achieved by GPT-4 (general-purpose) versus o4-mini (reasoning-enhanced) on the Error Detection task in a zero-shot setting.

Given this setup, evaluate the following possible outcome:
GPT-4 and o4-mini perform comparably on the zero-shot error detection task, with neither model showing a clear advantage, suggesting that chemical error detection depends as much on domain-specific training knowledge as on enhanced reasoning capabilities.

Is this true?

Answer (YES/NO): NO